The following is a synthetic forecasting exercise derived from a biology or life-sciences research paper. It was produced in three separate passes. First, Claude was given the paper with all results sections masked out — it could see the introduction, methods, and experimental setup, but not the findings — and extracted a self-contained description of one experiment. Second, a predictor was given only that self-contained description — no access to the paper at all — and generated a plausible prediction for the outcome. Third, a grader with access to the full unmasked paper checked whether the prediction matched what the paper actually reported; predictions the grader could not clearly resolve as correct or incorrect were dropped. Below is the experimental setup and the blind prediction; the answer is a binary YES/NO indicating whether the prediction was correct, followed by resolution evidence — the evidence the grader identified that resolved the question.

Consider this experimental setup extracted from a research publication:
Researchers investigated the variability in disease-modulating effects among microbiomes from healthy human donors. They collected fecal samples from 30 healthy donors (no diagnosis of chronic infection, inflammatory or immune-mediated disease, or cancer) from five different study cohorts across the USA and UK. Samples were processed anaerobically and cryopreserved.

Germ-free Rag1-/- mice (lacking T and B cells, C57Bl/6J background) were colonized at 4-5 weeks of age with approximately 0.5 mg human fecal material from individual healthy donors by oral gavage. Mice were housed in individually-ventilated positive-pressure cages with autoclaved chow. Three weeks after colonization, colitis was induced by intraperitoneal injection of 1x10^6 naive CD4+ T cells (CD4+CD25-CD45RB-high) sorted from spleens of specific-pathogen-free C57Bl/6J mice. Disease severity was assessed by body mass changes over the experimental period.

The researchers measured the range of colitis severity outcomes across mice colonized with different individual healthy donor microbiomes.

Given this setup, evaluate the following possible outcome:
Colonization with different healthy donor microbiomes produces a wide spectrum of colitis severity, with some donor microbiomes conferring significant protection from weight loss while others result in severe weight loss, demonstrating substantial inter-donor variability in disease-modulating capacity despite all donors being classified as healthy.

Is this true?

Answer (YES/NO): NO